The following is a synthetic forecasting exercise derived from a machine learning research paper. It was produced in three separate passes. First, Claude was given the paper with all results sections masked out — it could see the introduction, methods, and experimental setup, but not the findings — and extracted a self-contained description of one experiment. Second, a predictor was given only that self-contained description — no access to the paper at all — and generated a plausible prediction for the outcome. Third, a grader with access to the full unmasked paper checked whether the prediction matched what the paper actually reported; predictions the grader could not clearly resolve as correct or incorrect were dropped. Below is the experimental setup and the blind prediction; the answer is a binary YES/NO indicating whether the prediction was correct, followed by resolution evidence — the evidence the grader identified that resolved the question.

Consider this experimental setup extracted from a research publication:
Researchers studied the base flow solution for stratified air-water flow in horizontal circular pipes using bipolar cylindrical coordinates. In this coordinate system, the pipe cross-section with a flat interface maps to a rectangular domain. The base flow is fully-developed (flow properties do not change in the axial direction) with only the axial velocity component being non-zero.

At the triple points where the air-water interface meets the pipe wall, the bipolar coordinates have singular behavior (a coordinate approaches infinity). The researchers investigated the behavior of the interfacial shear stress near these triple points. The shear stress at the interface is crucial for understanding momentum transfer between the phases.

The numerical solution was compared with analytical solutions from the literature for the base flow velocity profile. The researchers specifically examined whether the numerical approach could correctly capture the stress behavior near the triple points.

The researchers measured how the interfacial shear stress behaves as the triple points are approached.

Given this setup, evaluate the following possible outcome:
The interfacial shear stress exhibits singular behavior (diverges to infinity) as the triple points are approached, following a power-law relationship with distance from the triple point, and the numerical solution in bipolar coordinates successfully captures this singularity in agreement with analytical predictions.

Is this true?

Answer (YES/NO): NO